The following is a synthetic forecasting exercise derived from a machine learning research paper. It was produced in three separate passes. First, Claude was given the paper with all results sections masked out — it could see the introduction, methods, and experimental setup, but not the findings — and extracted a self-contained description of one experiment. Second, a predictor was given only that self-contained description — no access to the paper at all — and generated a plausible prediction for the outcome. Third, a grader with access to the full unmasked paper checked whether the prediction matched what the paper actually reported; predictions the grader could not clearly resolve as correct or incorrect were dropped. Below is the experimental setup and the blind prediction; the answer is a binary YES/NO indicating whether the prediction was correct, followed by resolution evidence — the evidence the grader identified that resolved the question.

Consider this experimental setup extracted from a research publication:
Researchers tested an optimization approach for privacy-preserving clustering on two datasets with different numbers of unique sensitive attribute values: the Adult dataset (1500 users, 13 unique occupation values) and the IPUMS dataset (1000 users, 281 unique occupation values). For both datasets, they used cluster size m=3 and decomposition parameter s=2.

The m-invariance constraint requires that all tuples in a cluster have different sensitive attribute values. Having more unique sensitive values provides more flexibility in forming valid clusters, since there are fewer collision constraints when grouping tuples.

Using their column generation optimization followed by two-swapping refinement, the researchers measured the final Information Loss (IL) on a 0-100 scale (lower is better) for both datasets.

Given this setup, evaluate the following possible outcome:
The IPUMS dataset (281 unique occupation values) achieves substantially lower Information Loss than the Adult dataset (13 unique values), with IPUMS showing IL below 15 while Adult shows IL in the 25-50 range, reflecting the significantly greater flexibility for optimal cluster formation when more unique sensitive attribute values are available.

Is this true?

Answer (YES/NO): NO